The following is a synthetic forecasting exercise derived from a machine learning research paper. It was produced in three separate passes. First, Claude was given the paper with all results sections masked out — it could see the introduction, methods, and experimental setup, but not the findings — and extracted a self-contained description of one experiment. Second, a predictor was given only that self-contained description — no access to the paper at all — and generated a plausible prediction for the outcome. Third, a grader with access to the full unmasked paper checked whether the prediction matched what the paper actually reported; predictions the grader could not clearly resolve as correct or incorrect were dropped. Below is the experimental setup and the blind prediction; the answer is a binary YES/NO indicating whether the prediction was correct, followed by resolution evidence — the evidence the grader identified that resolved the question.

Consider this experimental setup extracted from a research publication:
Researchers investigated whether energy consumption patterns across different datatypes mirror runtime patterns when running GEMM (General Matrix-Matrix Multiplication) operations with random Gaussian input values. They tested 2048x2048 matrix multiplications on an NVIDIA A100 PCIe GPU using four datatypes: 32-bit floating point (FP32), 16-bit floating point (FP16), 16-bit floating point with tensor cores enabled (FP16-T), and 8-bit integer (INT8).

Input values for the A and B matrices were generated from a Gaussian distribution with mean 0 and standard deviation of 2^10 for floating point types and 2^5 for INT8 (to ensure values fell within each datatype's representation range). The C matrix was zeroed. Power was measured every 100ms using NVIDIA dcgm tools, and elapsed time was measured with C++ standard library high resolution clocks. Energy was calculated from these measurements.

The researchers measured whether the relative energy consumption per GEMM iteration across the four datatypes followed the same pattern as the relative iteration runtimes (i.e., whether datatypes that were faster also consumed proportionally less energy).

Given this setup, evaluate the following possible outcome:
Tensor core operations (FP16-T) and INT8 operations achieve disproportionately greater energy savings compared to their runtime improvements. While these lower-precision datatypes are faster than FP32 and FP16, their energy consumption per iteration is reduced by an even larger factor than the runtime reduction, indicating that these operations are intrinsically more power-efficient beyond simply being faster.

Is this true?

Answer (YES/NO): NO